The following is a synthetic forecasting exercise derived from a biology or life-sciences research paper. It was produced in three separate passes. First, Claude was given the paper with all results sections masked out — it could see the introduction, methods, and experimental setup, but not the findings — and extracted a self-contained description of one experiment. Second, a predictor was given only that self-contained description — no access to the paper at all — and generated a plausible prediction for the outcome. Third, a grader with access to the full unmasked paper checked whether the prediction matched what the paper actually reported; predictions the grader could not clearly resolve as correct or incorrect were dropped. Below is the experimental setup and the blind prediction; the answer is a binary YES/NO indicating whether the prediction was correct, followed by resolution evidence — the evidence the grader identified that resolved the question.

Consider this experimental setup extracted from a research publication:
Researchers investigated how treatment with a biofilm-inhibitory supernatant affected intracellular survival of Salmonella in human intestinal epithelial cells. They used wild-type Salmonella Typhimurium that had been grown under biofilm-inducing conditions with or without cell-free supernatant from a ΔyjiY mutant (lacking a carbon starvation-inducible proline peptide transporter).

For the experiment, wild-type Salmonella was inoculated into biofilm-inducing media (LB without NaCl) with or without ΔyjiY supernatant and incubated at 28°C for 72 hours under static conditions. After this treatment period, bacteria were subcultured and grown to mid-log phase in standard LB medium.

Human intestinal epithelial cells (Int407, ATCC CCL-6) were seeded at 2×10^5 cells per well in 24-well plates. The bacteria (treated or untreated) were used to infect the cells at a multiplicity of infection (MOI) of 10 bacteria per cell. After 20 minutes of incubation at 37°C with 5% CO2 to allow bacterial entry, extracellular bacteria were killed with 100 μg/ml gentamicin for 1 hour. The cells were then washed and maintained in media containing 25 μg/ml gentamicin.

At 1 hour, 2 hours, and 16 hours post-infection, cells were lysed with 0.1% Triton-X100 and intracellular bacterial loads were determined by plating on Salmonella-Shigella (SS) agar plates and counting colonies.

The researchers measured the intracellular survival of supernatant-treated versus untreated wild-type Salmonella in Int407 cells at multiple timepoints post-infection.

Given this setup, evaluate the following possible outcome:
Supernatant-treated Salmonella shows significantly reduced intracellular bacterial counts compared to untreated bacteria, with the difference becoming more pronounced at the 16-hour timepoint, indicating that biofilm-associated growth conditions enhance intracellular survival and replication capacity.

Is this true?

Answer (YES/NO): NO